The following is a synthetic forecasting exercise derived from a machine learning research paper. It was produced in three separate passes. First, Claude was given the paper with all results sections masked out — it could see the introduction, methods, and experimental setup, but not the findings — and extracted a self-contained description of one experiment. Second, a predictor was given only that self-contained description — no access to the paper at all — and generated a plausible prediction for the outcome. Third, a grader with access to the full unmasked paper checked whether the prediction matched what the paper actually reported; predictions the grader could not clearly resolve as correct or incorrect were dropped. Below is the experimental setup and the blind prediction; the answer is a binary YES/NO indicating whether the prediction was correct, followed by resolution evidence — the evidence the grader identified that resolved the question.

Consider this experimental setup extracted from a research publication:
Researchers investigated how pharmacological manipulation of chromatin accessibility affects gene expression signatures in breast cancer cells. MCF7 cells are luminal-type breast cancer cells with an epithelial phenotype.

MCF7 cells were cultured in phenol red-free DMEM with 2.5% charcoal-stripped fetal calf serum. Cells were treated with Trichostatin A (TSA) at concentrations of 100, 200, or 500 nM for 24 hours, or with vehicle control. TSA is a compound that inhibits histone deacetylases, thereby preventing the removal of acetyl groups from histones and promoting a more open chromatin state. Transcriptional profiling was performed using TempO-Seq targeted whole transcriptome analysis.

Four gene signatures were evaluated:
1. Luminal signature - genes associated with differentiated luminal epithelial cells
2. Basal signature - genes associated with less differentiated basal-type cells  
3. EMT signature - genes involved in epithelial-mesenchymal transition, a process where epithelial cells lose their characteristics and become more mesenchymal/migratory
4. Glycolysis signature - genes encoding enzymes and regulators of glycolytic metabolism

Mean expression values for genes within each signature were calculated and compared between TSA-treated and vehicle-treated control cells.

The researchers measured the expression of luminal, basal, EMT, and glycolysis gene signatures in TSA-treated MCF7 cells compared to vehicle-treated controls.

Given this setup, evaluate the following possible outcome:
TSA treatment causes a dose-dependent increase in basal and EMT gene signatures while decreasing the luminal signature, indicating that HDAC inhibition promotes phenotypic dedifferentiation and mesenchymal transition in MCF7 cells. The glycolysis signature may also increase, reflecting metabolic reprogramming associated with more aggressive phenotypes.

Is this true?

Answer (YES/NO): NO